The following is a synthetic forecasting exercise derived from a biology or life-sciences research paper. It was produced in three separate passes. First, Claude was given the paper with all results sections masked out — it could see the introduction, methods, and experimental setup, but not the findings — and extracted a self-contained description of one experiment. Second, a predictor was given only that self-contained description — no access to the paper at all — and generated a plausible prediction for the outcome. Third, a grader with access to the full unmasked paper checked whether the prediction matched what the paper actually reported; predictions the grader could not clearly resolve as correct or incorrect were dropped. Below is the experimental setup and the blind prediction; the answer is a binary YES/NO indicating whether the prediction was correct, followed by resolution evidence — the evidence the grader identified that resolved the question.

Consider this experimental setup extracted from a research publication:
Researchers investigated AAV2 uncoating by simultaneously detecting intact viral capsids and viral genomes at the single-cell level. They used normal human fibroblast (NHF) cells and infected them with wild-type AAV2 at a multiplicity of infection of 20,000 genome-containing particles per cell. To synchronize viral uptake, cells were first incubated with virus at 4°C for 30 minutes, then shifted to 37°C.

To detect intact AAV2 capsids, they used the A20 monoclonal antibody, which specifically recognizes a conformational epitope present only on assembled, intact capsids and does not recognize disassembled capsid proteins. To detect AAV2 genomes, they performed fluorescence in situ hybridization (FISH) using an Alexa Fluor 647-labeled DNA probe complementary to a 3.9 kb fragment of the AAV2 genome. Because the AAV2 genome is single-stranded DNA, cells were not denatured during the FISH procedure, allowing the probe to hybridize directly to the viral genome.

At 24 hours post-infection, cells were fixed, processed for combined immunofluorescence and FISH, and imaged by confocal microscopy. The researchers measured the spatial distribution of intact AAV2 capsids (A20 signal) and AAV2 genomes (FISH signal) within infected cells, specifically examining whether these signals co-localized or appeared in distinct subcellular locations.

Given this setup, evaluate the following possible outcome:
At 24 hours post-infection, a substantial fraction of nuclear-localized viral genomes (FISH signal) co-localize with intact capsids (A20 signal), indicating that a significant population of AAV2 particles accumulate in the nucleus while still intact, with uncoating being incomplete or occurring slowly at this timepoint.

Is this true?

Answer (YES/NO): YES